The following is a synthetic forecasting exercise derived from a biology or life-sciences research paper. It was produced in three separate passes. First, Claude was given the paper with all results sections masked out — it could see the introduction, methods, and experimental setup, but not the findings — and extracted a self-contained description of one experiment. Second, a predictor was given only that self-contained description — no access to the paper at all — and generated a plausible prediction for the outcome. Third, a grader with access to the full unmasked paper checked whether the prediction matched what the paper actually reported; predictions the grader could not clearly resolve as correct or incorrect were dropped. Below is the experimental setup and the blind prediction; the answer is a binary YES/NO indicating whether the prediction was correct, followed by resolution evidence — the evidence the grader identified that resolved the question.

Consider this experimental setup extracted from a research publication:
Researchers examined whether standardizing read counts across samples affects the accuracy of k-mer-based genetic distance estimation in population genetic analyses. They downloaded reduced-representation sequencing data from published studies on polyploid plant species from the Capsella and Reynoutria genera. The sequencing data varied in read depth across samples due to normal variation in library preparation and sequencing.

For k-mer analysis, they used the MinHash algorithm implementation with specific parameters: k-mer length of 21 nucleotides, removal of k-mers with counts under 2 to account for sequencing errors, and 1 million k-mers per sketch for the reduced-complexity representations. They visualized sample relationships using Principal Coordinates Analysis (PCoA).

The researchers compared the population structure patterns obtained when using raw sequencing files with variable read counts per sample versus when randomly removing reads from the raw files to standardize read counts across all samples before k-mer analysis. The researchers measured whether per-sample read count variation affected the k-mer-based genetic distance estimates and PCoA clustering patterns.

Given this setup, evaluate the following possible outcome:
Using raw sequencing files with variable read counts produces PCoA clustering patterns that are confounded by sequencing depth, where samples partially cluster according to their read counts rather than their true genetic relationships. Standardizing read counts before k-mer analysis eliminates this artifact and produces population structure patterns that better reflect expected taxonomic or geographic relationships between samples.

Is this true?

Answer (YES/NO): YES